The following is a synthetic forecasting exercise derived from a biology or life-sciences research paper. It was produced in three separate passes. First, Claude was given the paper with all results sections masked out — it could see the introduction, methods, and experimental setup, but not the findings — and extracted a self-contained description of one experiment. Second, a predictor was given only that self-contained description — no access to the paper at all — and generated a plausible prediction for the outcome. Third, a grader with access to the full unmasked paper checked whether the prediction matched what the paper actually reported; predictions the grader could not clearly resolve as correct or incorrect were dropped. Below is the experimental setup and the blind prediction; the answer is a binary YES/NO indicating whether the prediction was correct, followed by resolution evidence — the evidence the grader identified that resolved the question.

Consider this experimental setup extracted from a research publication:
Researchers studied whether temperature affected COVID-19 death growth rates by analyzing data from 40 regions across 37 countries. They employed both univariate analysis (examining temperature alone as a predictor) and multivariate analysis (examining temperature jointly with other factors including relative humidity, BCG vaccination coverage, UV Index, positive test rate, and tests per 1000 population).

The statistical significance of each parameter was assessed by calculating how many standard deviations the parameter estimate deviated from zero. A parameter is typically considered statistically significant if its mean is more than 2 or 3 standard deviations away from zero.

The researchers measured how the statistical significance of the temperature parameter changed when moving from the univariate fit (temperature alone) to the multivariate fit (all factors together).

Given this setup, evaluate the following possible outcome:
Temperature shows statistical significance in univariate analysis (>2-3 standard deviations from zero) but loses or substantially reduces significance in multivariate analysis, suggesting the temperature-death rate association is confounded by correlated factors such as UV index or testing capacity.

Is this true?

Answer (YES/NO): NO